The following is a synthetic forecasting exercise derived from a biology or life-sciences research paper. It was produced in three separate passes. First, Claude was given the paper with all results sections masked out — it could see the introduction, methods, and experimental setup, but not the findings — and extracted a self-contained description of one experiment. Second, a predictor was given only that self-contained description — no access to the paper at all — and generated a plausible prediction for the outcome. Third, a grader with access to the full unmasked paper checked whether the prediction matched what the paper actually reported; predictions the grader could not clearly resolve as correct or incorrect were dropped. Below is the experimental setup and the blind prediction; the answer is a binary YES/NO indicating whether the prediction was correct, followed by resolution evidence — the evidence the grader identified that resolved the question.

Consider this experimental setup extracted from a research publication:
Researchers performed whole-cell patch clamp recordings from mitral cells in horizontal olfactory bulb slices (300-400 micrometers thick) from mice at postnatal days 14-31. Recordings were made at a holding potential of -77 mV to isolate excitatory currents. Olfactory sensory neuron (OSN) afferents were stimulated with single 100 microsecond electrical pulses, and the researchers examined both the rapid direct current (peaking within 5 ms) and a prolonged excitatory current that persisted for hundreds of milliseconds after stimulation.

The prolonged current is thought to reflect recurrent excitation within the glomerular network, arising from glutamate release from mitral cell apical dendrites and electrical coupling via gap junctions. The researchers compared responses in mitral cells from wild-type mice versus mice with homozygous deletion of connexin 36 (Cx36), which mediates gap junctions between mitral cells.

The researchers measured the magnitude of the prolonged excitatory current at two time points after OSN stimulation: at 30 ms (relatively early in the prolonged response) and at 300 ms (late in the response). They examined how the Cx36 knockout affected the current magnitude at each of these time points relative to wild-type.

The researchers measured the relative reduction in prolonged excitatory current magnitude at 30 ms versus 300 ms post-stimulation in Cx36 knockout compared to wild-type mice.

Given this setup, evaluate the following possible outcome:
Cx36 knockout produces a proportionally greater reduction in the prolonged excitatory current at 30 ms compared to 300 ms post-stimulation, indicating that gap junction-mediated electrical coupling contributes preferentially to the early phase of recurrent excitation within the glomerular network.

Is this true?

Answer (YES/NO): NO